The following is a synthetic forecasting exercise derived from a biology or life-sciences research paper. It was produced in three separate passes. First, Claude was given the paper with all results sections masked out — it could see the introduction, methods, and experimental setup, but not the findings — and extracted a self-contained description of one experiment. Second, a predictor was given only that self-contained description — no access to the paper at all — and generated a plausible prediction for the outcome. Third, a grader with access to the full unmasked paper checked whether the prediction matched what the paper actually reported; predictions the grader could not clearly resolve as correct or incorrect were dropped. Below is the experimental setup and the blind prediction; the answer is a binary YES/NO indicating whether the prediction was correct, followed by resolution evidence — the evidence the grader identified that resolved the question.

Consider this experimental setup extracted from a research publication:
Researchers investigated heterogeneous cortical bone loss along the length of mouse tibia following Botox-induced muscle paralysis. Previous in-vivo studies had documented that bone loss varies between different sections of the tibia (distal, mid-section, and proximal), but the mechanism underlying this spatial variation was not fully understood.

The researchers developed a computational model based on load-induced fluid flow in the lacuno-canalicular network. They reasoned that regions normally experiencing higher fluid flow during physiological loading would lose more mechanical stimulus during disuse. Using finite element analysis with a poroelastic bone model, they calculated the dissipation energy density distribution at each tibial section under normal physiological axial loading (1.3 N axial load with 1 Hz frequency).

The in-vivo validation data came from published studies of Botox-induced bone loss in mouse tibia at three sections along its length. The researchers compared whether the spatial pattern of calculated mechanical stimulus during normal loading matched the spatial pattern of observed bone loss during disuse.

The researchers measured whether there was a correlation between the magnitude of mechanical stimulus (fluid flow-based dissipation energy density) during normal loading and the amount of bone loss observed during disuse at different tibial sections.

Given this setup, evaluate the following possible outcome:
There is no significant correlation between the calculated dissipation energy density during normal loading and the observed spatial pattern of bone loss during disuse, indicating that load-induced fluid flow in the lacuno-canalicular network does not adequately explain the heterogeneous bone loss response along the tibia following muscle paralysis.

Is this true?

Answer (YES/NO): NO